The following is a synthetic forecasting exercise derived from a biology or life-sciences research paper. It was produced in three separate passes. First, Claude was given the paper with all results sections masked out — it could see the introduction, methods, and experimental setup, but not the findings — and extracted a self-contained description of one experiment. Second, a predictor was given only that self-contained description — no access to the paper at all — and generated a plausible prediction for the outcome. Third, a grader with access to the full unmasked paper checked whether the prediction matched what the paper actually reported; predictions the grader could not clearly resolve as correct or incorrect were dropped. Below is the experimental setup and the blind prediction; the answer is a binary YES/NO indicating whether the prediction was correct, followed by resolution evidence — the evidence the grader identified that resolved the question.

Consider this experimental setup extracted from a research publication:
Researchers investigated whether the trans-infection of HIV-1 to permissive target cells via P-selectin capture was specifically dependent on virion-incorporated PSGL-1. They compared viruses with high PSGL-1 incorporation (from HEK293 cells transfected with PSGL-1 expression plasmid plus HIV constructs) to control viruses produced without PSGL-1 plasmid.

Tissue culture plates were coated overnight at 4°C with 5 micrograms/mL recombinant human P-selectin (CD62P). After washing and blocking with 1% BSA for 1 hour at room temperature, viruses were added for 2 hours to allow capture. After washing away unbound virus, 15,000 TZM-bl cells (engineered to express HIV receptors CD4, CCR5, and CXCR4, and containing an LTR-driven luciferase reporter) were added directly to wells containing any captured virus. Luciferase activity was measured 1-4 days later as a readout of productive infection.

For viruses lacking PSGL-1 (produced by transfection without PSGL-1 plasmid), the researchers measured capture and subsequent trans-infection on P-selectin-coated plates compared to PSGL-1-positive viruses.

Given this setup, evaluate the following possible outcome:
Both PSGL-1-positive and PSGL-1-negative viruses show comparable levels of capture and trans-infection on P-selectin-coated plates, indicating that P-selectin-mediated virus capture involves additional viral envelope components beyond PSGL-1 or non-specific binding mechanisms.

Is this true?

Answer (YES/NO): NO